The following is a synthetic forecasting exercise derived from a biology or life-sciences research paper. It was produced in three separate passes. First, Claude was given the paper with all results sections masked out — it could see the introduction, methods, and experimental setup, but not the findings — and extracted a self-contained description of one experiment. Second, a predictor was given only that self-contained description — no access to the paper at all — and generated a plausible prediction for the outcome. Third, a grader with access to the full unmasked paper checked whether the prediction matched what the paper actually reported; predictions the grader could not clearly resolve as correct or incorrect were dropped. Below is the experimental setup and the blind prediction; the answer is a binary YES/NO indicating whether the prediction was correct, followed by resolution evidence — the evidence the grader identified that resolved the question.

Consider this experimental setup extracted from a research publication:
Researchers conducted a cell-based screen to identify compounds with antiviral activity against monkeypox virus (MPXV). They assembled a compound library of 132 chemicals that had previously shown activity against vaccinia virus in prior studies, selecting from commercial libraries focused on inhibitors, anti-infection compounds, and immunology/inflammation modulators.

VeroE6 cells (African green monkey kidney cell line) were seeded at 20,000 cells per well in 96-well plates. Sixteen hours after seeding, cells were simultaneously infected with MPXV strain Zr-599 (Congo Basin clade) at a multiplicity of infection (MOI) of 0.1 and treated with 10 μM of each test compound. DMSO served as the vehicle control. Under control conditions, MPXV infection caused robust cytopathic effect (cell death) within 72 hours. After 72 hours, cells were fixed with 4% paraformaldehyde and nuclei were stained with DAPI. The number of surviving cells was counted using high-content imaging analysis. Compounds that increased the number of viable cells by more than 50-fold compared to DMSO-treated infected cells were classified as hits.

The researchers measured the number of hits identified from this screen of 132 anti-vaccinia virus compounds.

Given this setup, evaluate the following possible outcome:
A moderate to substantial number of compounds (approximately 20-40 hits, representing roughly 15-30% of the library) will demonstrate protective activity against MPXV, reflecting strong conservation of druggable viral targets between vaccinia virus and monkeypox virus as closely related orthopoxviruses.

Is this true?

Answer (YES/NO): NO